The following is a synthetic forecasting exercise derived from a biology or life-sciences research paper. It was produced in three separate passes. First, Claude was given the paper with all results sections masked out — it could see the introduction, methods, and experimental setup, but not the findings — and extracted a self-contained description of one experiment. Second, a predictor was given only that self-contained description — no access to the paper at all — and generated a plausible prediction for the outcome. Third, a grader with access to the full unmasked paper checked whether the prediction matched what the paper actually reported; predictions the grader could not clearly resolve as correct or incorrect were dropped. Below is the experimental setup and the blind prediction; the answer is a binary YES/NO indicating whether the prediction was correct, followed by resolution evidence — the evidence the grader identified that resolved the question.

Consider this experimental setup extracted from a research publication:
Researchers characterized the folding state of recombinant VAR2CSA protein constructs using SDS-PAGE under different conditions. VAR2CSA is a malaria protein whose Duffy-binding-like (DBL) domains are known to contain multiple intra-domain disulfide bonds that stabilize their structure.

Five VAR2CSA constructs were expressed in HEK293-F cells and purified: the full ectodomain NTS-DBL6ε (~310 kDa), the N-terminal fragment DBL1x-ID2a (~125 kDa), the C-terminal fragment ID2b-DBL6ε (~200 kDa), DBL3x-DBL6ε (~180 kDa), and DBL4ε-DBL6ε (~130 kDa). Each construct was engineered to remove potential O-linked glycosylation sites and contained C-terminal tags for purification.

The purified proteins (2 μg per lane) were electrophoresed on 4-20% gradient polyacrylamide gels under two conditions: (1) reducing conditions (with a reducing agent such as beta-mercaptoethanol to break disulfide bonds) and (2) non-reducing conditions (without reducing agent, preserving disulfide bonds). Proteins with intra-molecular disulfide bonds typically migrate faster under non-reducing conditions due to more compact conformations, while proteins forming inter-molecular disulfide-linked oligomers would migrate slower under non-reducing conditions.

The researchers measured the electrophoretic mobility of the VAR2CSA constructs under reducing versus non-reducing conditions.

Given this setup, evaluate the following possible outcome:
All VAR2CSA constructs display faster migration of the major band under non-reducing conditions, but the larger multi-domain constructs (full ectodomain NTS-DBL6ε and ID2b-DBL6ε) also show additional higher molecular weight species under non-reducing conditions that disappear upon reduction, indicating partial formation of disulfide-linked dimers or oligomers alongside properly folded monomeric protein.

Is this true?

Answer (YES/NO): NO